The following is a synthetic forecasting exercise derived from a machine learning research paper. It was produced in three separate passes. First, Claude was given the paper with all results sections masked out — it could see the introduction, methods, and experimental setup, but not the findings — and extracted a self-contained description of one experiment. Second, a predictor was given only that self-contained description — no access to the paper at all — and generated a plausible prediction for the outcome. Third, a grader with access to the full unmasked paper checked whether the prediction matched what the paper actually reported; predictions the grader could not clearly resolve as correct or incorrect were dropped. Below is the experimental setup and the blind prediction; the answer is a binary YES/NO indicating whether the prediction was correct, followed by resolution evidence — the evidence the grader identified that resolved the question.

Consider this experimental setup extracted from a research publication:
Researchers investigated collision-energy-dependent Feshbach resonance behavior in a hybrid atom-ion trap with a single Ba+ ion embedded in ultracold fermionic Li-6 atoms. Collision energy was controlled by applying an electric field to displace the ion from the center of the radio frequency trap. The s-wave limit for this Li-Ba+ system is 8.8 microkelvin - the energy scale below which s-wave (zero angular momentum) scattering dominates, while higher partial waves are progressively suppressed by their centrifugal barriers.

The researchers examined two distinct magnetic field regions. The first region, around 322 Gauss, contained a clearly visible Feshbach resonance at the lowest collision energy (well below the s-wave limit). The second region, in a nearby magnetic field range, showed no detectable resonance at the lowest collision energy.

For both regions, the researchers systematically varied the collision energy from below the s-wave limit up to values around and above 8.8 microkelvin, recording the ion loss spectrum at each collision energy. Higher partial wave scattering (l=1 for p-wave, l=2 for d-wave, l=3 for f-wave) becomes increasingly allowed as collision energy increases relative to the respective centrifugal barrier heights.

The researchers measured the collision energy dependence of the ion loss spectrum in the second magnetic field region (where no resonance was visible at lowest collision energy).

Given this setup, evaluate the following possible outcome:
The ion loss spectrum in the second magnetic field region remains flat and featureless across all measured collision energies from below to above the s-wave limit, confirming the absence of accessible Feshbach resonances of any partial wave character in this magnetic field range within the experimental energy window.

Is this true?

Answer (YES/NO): NO